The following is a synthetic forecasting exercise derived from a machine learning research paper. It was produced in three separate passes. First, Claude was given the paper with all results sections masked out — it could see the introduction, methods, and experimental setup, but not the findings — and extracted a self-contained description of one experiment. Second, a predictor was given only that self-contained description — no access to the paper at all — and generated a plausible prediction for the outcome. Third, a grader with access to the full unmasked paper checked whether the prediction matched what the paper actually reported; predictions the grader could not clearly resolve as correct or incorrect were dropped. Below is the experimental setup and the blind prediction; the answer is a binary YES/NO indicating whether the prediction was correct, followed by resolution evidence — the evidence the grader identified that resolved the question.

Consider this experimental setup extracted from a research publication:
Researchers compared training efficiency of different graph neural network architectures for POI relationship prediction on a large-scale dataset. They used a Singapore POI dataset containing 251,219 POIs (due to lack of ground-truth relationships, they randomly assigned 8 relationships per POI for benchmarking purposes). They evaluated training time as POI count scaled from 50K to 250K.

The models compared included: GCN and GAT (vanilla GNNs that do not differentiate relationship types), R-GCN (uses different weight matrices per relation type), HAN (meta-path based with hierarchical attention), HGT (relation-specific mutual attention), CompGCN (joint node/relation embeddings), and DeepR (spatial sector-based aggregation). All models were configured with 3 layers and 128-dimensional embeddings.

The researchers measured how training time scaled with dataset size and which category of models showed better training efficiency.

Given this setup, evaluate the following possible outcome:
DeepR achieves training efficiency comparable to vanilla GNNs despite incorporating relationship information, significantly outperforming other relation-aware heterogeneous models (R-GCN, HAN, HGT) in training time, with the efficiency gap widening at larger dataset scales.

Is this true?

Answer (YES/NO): NO